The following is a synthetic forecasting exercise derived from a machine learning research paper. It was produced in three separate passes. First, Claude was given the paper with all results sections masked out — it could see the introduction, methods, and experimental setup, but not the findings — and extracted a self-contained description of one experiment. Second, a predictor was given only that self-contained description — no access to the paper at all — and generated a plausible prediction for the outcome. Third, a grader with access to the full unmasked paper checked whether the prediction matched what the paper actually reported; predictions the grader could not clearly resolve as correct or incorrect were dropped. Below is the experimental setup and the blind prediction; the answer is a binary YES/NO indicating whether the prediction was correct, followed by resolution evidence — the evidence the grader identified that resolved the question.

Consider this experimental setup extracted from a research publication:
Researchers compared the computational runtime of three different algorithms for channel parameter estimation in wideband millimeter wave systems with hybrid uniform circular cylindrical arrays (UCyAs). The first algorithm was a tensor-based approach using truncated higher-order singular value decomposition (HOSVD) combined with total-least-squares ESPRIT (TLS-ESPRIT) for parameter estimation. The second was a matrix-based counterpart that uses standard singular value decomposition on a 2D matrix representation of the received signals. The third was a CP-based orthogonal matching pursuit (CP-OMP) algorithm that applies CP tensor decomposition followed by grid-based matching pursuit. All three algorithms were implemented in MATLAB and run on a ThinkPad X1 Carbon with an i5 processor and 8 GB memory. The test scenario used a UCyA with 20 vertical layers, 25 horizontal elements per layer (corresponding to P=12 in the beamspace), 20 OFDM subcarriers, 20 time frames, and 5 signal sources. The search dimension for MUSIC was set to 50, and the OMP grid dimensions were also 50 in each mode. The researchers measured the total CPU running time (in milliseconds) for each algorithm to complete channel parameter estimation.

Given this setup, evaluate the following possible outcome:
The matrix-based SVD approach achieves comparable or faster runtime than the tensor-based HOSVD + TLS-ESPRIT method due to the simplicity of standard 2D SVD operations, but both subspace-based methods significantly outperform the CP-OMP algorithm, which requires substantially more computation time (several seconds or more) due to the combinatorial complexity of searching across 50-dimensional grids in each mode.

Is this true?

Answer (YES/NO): YES